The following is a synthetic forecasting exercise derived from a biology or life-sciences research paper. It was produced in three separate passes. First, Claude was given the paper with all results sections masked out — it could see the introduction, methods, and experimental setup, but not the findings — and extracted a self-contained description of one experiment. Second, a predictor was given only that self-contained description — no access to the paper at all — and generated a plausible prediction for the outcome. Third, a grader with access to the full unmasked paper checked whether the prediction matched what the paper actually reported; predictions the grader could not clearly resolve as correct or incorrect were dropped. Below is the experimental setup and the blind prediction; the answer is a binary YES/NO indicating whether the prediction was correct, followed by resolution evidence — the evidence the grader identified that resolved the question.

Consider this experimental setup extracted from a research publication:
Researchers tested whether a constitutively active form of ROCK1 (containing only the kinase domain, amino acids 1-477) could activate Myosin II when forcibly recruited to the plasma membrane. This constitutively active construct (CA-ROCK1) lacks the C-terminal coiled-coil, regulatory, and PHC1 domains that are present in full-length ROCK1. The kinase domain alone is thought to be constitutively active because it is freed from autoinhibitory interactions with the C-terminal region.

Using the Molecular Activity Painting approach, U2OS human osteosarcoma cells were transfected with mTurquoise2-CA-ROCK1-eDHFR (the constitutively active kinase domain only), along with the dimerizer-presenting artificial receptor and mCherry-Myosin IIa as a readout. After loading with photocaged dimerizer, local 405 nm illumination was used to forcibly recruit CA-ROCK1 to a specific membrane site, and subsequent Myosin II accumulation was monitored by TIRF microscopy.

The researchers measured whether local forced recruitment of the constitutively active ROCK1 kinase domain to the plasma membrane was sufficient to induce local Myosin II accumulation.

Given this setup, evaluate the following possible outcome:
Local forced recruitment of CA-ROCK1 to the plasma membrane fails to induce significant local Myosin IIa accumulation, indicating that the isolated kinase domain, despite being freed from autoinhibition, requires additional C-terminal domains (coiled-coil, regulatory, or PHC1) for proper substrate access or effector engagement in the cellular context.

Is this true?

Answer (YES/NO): YES